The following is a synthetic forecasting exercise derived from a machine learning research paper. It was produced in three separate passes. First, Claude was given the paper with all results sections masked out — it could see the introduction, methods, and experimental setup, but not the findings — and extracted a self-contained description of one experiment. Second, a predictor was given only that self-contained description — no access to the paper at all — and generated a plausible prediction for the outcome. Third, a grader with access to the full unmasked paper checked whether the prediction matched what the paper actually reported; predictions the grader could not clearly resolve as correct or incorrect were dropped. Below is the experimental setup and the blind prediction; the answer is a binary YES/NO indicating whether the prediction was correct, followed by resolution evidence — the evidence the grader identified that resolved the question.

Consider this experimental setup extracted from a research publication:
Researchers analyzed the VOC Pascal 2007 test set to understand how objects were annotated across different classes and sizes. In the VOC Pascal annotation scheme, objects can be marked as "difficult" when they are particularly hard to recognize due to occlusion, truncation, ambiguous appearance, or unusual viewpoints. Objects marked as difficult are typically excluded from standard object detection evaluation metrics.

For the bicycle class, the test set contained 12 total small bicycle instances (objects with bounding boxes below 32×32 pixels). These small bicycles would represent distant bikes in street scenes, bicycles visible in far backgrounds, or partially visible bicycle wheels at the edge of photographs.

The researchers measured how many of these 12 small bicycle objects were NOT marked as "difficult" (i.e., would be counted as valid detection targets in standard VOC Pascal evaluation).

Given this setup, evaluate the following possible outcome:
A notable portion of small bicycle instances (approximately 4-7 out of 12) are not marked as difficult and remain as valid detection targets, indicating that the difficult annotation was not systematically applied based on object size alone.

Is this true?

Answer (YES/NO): NO